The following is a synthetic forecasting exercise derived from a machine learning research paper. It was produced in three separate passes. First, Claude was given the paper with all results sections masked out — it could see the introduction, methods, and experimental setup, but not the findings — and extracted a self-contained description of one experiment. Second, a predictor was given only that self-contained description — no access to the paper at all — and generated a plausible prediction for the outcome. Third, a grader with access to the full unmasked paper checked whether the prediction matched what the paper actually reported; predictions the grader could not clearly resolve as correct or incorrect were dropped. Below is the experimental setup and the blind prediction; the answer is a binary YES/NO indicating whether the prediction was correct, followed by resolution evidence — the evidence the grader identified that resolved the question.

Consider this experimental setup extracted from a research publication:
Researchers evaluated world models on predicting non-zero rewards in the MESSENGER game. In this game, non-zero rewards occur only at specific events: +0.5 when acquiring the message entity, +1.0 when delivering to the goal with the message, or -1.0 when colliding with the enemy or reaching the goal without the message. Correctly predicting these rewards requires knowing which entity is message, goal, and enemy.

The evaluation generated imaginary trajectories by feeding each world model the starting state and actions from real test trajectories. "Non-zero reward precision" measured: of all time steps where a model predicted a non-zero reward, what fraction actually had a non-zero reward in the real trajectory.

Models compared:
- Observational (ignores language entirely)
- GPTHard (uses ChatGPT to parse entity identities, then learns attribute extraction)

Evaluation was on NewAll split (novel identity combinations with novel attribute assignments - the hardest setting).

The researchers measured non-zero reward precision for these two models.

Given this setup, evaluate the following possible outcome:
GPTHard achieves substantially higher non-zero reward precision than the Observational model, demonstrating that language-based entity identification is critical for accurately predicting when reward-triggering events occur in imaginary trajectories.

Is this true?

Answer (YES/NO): NO